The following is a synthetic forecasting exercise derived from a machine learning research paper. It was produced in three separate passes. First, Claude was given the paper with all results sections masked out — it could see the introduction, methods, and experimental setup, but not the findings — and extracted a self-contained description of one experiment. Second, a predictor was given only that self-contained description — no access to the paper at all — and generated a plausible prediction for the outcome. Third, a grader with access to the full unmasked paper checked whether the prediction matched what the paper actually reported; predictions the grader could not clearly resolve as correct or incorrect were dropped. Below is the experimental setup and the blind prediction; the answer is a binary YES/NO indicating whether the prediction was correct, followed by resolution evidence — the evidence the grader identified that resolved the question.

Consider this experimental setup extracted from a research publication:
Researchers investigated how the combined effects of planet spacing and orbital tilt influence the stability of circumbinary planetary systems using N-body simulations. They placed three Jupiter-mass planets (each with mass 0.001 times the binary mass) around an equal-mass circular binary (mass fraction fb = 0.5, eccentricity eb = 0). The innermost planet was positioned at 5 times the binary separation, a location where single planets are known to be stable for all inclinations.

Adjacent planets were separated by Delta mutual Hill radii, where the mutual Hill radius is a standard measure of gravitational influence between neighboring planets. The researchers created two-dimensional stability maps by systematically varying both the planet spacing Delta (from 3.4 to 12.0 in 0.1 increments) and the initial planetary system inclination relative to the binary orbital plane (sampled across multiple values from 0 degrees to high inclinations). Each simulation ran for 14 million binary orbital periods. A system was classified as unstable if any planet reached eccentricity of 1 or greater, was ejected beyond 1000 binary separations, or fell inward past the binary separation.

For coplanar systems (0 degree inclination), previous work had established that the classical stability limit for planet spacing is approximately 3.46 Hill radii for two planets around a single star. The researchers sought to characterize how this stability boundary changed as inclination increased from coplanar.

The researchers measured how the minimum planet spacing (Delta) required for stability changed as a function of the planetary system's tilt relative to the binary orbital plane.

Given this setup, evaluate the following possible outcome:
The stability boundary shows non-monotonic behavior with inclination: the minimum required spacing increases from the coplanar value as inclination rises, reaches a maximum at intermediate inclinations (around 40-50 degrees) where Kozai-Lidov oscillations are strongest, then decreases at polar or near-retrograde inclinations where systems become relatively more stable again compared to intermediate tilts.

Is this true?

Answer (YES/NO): NO